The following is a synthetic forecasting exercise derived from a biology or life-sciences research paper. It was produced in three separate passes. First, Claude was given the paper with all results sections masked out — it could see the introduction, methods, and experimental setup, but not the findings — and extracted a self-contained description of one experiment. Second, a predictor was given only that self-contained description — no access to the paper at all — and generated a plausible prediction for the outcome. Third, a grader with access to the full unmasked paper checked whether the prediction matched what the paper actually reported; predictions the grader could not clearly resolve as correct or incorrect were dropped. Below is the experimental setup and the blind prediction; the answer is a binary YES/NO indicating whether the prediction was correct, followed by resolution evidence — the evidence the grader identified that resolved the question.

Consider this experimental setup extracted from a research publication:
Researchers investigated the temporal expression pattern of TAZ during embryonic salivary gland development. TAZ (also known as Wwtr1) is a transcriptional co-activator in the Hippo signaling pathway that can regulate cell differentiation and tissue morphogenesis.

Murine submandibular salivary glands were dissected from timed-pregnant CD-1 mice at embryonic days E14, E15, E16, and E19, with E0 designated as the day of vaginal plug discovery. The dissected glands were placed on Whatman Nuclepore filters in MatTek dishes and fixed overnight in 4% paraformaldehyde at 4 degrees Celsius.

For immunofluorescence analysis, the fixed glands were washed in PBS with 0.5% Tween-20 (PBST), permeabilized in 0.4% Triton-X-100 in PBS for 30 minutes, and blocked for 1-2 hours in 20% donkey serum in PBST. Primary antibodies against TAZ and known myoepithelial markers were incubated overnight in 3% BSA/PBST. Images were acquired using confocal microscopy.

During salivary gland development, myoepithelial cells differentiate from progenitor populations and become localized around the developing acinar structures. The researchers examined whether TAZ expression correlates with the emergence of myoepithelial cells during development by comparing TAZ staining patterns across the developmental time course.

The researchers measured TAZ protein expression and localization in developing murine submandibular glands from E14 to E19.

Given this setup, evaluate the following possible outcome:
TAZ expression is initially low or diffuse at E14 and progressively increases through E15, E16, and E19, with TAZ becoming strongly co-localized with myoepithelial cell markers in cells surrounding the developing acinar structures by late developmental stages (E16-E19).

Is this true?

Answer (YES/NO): NO